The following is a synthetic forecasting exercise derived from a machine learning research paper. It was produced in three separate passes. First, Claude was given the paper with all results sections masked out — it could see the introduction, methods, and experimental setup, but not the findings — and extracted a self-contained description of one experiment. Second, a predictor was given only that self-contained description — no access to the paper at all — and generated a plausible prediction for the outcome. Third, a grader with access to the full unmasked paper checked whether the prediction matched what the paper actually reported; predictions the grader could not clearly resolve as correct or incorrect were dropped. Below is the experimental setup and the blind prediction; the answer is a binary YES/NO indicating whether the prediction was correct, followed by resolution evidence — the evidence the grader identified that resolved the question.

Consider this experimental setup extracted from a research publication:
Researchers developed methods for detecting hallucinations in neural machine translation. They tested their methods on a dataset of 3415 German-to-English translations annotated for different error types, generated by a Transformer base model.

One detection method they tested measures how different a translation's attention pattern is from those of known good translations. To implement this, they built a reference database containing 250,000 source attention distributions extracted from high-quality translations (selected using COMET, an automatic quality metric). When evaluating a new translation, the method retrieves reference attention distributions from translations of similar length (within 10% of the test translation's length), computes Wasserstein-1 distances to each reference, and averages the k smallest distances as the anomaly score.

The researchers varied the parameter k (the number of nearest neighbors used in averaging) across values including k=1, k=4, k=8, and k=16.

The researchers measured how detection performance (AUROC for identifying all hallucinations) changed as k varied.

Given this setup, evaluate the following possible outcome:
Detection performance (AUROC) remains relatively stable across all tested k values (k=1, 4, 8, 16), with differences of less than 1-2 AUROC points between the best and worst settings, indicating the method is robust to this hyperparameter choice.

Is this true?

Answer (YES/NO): NO